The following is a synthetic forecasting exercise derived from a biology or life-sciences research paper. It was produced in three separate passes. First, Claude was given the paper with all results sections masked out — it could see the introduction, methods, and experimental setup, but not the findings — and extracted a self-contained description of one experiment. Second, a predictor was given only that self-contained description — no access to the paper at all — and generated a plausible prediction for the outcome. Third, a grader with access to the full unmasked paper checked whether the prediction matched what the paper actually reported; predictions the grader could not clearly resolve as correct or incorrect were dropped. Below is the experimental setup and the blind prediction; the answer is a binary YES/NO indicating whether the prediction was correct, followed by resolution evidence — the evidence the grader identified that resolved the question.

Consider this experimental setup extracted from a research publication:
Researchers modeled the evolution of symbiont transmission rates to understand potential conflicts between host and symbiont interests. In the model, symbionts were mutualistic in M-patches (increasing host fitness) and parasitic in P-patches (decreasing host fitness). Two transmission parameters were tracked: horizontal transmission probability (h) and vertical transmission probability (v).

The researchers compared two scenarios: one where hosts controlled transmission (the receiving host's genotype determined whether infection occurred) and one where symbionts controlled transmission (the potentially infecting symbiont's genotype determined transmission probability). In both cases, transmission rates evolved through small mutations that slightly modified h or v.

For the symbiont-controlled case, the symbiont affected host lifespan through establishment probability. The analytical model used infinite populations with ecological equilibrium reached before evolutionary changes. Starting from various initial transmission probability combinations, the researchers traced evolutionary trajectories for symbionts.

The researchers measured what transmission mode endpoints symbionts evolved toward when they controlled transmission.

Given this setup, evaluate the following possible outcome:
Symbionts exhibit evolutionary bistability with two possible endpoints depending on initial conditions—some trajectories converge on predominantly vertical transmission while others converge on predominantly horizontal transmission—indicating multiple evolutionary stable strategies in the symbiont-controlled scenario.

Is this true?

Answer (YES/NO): NO